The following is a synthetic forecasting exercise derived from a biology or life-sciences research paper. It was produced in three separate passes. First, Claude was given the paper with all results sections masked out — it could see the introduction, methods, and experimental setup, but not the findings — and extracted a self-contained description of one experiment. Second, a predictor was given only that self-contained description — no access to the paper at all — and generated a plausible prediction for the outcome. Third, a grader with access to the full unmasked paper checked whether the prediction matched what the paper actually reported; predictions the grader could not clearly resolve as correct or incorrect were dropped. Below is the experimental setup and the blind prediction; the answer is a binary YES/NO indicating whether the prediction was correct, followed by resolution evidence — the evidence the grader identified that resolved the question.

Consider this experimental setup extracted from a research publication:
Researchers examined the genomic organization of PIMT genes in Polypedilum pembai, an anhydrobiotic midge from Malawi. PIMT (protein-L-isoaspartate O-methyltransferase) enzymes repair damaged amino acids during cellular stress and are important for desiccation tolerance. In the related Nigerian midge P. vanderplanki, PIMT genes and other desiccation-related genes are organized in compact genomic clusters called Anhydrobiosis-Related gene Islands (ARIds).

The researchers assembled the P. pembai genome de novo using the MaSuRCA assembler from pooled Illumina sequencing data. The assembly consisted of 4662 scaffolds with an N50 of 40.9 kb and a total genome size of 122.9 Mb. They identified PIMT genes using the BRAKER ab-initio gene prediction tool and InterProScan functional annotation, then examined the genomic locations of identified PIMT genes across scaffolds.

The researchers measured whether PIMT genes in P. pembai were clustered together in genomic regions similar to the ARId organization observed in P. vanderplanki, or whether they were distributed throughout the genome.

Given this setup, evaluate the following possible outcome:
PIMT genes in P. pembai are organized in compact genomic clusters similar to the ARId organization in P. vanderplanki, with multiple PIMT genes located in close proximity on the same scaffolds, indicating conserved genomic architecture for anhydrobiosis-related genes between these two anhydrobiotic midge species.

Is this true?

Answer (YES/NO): YES